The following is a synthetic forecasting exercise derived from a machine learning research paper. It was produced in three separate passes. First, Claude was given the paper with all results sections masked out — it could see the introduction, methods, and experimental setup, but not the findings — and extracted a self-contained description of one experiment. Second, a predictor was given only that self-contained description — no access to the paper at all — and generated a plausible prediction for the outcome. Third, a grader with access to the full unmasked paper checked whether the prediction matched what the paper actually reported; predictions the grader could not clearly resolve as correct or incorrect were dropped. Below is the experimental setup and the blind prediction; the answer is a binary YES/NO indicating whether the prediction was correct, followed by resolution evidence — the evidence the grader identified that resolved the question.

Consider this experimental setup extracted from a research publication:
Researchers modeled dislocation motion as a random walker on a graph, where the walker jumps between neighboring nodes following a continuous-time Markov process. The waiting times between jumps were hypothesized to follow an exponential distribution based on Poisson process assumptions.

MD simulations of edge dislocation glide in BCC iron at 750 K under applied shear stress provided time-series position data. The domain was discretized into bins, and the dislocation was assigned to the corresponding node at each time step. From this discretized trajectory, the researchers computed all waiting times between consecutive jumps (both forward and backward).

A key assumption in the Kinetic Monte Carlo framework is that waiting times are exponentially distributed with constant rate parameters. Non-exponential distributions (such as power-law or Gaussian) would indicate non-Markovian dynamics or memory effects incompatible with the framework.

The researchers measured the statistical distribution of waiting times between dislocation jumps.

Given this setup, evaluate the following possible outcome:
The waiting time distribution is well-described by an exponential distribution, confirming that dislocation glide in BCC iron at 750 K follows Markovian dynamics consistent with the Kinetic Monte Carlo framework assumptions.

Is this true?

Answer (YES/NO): YES